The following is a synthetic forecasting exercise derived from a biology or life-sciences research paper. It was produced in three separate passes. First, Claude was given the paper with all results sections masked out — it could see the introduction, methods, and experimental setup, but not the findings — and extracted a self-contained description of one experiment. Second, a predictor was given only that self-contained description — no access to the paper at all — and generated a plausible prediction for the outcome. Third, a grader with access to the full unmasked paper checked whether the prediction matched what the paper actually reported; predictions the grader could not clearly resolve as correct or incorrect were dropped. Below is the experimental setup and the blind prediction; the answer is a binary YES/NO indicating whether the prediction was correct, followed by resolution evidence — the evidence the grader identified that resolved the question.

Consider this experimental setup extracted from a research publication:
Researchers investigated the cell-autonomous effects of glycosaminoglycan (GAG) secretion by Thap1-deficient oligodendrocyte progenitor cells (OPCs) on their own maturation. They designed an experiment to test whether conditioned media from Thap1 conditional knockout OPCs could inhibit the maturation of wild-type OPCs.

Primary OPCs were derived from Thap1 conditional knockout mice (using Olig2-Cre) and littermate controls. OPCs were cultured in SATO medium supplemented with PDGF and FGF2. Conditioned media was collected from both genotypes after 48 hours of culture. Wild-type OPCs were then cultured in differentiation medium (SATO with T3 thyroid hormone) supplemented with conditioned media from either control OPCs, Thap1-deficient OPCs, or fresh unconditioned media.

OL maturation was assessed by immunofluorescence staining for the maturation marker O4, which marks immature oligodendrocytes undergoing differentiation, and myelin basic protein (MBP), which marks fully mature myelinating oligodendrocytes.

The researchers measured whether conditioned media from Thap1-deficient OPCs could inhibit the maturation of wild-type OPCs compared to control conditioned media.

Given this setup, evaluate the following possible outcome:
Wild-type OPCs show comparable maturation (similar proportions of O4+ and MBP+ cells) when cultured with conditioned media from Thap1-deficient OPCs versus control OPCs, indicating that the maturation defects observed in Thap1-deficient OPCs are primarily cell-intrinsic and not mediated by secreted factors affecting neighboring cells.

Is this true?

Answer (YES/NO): NO